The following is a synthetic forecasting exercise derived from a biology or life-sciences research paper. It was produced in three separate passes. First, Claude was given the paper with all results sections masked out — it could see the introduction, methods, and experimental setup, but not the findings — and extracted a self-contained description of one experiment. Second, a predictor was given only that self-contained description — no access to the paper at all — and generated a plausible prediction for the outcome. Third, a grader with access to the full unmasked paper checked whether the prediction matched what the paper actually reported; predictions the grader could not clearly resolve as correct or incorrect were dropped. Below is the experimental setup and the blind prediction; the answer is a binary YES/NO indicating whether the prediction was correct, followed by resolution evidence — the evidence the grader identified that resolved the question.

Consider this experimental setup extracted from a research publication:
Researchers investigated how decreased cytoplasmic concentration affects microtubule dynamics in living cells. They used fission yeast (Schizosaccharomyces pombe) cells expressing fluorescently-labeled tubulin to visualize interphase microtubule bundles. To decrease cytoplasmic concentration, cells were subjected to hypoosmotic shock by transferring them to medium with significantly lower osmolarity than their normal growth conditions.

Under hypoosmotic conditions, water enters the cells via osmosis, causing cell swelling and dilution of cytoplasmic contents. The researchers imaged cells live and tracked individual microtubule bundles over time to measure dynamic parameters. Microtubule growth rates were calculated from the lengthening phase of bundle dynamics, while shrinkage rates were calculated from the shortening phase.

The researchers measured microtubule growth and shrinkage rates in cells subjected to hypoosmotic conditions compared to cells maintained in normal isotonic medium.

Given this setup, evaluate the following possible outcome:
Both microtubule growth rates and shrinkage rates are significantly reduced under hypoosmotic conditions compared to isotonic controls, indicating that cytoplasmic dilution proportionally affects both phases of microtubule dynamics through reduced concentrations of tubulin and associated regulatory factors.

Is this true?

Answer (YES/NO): NO